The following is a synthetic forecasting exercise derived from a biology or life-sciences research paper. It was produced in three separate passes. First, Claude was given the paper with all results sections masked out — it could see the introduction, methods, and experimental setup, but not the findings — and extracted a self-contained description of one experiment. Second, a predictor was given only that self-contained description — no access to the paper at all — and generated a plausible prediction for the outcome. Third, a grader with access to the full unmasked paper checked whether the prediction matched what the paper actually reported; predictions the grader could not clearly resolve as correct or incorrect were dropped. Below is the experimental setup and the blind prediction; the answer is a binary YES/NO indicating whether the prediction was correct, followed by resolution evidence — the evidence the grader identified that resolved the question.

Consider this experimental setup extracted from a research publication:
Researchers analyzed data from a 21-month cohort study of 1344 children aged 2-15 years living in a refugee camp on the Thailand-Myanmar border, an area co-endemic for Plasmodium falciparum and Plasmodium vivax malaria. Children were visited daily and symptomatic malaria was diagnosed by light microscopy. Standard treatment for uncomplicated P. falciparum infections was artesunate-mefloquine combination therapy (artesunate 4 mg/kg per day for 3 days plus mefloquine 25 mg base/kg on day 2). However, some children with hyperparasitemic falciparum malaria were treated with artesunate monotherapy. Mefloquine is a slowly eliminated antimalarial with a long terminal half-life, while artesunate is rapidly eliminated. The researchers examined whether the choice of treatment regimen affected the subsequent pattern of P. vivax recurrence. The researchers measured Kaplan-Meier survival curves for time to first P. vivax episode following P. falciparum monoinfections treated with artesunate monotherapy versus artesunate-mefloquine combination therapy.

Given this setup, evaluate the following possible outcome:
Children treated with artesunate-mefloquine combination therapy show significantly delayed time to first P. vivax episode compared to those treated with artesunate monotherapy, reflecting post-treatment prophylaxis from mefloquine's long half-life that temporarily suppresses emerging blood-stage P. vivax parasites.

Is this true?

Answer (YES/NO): YES